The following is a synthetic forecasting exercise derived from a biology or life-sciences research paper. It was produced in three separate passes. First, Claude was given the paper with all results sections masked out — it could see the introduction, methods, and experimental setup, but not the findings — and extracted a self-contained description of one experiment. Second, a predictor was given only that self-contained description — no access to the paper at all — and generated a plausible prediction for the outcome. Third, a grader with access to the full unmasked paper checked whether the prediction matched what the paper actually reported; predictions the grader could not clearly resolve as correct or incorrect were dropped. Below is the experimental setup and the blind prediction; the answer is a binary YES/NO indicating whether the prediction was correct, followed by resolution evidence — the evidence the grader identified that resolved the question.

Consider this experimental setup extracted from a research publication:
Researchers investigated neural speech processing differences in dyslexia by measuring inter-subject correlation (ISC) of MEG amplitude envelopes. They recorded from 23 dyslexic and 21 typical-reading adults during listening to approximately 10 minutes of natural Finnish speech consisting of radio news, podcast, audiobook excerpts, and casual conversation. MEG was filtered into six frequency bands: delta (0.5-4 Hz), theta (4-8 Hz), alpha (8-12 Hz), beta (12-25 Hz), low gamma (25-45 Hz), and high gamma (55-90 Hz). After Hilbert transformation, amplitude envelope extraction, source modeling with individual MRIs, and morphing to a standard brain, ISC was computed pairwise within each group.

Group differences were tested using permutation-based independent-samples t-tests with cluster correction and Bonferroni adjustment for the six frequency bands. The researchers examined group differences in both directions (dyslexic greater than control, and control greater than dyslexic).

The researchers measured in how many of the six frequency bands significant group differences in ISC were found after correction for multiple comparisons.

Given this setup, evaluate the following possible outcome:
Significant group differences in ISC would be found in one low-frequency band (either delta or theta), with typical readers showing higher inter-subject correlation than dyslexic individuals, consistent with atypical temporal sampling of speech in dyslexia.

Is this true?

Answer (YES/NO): NO